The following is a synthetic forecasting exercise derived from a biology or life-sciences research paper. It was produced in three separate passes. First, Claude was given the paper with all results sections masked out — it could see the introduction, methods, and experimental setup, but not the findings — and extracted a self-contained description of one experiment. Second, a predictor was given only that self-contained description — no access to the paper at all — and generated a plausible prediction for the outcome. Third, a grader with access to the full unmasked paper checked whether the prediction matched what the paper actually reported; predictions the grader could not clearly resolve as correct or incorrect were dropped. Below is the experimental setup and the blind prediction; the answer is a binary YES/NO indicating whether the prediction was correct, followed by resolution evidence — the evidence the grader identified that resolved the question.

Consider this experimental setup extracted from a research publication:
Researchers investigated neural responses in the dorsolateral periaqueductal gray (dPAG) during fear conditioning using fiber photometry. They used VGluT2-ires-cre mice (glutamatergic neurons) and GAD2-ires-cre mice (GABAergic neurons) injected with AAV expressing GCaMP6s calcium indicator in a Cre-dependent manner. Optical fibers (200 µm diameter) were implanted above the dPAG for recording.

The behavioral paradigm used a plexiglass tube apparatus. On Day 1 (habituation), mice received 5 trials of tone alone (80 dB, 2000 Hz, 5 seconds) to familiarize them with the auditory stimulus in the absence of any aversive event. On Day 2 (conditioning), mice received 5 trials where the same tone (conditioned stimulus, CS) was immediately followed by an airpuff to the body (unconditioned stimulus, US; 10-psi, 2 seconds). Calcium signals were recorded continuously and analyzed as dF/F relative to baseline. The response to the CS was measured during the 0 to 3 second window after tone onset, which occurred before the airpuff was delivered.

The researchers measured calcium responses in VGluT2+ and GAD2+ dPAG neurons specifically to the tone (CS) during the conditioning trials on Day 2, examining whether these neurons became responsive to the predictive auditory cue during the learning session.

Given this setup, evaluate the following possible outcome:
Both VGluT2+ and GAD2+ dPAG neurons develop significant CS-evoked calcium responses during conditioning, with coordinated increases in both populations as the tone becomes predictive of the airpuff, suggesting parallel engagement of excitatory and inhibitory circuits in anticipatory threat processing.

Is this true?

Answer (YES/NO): NO